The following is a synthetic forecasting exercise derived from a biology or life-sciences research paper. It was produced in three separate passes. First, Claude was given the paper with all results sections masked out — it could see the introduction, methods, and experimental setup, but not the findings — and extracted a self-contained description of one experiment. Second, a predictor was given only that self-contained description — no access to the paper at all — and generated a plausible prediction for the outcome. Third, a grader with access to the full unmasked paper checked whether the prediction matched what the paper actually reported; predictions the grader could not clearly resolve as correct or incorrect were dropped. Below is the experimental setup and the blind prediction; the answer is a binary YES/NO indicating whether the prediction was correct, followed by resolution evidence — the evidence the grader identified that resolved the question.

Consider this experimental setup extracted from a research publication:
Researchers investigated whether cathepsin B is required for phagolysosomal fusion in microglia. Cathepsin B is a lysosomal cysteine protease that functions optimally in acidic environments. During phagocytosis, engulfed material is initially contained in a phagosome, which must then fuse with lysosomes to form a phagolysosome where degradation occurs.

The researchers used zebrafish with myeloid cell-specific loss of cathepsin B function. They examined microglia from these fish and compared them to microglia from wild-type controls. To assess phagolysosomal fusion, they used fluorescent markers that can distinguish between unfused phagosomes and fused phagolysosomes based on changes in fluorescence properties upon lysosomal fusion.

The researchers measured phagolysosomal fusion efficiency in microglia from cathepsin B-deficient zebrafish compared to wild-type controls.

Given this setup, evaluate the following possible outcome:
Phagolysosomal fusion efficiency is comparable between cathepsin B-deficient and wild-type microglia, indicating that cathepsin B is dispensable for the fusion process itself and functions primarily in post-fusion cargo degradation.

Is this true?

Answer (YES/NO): NO